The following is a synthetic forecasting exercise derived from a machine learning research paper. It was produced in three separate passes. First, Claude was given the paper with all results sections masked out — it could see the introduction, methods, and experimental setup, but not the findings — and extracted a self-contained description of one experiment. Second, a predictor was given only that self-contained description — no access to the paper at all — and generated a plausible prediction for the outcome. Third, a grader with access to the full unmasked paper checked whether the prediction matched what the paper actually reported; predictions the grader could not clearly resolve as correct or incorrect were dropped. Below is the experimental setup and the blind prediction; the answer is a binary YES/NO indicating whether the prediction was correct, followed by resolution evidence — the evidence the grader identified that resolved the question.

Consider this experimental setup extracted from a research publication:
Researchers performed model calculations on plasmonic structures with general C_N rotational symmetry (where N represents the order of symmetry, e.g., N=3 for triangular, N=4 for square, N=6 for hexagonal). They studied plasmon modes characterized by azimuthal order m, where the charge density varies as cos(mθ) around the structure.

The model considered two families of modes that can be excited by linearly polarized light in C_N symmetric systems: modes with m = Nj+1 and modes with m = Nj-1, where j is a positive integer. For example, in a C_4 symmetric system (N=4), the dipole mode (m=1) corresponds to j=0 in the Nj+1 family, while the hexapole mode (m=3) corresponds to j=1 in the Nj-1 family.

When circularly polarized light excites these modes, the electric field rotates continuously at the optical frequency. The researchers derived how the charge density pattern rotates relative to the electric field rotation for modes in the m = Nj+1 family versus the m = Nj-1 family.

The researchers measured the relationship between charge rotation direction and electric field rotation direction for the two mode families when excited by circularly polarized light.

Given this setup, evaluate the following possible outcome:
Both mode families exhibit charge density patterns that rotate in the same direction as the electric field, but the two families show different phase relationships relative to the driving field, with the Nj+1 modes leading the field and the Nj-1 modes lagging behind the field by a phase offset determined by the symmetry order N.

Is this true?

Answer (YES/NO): NO